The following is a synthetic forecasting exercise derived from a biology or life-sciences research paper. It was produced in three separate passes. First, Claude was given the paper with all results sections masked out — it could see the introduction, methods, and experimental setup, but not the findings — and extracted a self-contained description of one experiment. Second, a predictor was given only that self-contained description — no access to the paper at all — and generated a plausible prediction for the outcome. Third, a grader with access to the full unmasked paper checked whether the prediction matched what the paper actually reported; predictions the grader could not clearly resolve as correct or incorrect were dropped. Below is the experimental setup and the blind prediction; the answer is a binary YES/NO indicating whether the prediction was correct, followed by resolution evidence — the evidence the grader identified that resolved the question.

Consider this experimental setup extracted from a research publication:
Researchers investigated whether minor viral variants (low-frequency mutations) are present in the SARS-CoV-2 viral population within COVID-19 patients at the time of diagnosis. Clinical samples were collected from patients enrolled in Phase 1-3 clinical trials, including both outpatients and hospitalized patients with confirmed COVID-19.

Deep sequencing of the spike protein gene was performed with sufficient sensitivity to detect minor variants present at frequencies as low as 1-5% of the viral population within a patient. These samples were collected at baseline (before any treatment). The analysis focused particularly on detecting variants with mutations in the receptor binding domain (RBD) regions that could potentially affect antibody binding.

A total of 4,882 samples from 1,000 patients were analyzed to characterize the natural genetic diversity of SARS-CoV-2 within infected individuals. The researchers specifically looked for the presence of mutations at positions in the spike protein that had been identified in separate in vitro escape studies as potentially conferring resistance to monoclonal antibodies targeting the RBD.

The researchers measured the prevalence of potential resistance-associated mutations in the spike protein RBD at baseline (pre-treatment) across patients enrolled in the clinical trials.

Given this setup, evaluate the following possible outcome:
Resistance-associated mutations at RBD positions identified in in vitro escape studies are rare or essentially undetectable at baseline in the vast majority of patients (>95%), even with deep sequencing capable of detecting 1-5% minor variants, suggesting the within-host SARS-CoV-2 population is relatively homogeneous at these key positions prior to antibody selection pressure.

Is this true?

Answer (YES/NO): NO